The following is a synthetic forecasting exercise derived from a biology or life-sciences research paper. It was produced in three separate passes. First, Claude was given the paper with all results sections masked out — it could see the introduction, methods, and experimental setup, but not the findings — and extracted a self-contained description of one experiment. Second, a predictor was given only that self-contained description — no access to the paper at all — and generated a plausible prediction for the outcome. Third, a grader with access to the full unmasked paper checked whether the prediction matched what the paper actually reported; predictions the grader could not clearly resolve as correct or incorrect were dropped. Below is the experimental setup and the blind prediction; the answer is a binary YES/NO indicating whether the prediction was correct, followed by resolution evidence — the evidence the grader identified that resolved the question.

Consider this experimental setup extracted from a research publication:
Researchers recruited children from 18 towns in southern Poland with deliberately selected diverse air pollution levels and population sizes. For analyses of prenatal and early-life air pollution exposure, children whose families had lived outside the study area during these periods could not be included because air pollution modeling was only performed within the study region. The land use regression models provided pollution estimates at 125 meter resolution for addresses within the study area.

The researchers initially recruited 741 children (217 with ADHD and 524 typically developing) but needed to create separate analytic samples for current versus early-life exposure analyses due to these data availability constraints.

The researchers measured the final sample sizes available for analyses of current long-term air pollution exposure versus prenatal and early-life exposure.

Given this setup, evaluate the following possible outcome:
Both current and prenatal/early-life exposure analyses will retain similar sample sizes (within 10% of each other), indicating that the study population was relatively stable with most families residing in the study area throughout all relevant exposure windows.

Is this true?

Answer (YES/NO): YES